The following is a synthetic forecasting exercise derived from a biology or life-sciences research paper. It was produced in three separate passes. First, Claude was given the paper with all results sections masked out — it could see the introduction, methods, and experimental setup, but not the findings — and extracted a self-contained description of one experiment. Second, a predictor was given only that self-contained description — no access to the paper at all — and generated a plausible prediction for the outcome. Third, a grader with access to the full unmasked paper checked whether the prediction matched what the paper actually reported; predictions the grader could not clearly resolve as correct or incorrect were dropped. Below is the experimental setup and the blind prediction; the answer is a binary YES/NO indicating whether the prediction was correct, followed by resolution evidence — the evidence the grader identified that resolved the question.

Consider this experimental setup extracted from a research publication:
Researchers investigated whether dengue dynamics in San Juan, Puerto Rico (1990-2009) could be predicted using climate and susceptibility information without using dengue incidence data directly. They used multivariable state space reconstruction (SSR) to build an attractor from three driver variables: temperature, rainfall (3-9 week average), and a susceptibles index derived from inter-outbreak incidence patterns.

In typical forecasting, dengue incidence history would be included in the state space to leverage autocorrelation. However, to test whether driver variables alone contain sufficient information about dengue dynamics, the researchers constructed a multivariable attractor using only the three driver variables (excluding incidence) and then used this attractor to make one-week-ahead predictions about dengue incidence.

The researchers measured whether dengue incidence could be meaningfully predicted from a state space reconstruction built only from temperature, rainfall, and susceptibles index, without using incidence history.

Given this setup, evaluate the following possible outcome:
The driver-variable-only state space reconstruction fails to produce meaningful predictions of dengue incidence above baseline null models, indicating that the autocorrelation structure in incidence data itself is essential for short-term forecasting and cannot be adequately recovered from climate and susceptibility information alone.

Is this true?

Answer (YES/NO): NO